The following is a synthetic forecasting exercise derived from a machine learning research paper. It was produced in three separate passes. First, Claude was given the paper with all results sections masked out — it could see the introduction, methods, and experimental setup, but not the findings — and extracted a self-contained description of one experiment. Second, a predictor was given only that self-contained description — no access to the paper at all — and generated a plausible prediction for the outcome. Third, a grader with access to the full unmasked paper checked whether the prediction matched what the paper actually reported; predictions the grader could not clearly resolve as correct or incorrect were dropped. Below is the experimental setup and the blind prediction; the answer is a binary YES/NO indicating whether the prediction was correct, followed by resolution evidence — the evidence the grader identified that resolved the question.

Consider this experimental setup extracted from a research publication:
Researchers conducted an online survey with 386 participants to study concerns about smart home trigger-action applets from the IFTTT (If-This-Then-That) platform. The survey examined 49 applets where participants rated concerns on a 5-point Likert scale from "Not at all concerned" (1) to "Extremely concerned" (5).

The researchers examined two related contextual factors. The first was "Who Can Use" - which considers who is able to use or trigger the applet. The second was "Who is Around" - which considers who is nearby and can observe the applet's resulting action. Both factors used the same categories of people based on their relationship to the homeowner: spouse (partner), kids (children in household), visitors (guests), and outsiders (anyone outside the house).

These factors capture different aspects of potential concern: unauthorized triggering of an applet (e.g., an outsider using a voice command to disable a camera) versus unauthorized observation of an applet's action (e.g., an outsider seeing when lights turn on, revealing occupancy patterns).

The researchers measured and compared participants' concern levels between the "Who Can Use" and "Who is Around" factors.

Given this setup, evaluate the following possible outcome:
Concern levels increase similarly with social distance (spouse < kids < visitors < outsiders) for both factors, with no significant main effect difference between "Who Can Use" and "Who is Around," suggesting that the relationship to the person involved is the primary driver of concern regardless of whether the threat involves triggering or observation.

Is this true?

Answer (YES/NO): NO